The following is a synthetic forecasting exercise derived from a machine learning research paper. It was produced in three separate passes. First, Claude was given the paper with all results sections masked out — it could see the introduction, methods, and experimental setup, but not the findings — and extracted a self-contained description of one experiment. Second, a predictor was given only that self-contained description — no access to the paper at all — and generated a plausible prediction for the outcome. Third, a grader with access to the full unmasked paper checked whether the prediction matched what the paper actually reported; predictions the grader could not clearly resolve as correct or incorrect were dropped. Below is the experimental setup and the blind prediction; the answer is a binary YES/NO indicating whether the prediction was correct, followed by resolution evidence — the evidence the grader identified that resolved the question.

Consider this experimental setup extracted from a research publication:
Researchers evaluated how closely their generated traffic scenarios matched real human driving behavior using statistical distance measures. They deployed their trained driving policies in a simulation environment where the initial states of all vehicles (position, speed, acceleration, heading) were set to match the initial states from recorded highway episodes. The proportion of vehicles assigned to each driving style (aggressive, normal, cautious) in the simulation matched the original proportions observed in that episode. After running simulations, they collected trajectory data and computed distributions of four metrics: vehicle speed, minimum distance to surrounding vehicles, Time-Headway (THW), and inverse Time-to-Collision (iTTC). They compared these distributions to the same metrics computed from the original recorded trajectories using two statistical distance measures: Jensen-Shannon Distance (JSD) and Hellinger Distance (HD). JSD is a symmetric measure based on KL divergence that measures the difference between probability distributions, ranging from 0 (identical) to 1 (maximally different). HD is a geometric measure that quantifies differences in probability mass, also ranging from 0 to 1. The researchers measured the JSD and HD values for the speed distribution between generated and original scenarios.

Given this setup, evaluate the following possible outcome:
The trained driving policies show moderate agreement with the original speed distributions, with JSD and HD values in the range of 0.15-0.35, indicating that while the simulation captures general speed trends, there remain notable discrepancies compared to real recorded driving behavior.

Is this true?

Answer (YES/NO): NO